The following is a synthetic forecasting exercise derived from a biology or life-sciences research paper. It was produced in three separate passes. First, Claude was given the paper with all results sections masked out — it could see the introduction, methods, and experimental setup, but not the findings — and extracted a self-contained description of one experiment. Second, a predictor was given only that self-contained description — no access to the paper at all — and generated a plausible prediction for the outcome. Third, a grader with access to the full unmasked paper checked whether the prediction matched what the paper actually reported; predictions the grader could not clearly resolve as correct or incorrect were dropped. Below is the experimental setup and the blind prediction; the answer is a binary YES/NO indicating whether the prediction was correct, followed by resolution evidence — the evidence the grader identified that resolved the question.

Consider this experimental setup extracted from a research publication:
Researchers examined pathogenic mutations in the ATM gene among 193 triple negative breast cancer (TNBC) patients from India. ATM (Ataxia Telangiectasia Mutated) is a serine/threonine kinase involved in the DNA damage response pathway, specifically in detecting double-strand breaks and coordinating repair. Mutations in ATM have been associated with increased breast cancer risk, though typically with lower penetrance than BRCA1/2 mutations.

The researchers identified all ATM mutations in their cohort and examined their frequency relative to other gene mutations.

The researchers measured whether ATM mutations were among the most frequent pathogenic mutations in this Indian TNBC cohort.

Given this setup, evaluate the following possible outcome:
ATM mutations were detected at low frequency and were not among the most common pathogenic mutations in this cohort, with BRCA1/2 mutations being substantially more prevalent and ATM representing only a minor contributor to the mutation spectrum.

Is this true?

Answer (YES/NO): YES